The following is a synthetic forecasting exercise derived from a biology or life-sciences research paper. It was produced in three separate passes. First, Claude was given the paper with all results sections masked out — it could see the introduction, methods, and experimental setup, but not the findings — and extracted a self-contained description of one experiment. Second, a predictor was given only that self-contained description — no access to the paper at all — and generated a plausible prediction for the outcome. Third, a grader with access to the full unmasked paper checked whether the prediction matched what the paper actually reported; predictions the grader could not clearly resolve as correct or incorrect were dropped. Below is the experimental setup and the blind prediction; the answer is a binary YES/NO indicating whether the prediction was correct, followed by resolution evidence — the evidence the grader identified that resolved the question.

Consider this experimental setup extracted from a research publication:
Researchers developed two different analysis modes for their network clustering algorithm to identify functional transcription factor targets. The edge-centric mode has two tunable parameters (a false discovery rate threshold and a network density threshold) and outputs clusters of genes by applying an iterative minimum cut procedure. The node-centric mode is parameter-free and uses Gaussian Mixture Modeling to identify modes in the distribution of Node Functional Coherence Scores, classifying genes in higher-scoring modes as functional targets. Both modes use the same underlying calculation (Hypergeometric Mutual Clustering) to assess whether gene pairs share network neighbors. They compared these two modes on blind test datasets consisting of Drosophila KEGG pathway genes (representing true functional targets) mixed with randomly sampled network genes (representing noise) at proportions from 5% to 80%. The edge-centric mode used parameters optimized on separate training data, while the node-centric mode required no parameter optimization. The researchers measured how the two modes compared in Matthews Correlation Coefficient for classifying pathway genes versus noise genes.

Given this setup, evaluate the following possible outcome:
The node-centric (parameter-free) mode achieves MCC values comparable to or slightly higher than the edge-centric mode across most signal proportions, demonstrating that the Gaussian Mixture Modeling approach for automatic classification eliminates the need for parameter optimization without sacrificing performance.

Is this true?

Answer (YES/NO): NO